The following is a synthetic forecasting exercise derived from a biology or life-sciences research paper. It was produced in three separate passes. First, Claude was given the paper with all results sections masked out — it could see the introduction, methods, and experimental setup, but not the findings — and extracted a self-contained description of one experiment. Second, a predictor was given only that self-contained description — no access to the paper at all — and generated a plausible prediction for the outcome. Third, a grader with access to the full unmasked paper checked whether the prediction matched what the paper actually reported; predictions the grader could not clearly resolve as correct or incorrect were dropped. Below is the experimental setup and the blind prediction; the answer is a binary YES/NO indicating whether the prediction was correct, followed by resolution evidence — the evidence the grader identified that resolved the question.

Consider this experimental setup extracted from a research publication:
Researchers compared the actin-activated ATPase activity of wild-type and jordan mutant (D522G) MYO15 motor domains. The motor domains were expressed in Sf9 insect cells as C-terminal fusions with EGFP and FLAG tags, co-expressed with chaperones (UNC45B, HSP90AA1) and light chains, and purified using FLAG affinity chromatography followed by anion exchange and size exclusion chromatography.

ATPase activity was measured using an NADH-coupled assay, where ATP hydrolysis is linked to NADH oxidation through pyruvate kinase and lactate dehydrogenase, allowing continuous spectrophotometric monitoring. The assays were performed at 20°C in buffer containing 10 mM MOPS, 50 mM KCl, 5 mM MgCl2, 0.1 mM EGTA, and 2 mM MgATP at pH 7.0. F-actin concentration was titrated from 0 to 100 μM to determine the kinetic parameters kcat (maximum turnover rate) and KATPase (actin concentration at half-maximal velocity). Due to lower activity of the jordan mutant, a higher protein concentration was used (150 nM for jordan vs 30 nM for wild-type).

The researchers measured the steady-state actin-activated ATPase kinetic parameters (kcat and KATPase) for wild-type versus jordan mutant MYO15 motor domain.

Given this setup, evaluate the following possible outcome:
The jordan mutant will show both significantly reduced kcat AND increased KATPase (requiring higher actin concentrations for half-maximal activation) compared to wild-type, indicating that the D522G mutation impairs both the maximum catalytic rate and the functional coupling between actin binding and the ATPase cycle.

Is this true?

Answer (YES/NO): YES